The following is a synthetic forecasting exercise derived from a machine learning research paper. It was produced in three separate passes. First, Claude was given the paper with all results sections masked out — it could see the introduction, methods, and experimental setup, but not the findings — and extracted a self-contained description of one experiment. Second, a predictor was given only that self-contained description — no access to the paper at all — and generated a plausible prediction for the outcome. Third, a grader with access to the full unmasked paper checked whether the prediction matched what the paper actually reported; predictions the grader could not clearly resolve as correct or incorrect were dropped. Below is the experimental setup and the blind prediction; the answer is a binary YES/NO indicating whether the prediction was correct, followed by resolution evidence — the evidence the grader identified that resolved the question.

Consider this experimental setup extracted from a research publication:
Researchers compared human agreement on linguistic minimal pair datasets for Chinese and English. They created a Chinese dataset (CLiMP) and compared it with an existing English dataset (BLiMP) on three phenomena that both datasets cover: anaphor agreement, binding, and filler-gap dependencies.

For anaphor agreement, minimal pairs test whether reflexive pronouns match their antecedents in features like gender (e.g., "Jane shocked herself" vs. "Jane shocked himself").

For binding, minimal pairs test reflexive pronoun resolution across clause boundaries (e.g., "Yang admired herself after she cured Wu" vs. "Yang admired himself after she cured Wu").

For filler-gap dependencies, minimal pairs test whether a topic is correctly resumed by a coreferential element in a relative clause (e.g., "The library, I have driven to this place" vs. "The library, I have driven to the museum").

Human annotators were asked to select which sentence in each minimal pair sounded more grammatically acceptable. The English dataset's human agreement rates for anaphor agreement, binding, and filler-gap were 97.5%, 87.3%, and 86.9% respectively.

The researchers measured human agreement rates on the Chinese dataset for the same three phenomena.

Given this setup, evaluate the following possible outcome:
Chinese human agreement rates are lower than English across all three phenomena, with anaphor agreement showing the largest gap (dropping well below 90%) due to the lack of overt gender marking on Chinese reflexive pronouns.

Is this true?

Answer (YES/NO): NO